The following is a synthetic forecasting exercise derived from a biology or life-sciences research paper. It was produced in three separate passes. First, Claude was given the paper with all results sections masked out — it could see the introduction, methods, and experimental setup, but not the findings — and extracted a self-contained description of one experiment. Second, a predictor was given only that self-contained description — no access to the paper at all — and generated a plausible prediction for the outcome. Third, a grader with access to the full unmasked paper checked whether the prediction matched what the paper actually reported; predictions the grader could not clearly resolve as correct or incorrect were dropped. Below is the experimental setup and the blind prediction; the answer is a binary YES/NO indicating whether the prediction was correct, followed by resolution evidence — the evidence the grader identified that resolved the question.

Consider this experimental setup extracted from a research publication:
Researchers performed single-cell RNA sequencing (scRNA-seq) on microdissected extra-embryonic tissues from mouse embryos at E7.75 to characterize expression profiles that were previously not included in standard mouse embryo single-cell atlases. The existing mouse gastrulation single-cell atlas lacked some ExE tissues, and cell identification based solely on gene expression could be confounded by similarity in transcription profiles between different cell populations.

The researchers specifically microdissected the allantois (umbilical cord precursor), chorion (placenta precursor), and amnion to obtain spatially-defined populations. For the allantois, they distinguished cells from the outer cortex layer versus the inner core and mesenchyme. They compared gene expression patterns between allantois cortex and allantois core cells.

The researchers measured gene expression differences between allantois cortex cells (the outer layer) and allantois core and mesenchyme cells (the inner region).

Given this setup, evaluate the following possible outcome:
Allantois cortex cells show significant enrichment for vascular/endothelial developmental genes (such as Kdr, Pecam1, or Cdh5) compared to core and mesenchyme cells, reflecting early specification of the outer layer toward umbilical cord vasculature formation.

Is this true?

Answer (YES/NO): NO